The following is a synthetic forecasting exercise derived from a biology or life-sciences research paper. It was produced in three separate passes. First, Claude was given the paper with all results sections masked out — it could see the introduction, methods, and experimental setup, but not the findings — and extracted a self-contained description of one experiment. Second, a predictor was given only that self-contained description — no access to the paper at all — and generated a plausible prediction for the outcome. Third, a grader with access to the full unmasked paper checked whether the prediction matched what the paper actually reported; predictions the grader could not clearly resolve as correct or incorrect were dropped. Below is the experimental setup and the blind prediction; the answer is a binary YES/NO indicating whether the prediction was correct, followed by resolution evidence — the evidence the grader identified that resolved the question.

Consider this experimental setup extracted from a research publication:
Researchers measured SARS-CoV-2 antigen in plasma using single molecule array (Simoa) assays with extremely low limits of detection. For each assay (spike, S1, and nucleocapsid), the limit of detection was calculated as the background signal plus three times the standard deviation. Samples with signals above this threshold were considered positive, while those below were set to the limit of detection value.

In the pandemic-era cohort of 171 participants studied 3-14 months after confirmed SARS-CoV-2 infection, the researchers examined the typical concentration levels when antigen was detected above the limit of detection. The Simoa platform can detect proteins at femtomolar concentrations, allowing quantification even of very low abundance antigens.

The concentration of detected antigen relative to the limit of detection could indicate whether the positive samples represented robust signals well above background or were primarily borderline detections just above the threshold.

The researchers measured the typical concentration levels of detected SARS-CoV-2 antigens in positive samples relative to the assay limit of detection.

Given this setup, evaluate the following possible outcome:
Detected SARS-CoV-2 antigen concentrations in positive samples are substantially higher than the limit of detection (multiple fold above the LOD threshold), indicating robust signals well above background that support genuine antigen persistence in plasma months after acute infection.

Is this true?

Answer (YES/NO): NO